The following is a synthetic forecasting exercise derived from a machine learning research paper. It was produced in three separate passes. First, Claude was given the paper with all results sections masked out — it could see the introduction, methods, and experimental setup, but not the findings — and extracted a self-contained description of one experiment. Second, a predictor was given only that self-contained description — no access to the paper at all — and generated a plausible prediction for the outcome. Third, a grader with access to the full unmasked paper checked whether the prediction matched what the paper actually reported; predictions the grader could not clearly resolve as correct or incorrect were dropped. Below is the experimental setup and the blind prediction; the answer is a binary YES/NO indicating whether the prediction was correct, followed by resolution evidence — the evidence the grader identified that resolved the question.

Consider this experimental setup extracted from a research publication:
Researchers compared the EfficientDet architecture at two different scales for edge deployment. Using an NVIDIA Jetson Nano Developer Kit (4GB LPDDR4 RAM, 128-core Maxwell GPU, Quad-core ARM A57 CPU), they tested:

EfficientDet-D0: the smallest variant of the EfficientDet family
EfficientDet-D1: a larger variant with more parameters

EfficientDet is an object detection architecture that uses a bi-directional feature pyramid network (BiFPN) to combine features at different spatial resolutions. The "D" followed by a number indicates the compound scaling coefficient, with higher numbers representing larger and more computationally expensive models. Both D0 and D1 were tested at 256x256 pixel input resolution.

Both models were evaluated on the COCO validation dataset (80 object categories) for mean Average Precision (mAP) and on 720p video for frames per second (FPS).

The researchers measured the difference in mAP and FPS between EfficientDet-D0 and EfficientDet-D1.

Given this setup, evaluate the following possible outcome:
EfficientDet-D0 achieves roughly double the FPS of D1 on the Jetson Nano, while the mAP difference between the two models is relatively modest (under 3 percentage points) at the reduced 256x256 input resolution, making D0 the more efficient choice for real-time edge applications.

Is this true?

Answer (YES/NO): NO